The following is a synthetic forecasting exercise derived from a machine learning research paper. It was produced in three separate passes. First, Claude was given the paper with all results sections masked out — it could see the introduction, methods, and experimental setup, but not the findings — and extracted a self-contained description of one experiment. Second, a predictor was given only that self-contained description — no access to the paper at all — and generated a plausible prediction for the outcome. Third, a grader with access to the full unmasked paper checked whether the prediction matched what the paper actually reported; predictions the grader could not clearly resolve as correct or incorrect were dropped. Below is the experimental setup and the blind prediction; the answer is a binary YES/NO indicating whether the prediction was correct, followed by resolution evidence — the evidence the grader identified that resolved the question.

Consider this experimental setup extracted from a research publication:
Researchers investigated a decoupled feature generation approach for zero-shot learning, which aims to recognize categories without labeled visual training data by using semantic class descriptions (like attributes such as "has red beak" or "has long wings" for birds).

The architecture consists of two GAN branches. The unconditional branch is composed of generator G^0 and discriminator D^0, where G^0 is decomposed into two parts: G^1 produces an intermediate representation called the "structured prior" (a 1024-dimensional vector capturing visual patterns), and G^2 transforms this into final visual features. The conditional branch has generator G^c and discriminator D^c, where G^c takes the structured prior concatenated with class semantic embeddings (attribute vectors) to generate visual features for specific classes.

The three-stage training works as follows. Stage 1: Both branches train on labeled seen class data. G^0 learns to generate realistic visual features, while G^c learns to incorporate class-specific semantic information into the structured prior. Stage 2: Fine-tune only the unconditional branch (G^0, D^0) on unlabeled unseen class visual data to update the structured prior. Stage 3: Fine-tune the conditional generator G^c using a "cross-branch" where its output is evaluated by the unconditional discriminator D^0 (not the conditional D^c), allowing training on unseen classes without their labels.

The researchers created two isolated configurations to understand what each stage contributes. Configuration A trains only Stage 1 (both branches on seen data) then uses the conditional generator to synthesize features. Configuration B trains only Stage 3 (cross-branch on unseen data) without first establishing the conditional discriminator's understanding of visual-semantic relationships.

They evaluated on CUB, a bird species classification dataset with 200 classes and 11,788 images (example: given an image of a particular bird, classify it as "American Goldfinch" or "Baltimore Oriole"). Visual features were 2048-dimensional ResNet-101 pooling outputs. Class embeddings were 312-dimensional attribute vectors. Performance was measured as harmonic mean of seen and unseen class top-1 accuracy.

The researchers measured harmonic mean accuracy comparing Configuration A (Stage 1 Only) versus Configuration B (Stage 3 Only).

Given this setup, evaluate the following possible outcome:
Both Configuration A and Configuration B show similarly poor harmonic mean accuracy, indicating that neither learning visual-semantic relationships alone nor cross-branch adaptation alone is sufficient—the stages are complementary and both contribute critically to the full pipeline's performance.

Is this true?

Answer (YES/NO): NO